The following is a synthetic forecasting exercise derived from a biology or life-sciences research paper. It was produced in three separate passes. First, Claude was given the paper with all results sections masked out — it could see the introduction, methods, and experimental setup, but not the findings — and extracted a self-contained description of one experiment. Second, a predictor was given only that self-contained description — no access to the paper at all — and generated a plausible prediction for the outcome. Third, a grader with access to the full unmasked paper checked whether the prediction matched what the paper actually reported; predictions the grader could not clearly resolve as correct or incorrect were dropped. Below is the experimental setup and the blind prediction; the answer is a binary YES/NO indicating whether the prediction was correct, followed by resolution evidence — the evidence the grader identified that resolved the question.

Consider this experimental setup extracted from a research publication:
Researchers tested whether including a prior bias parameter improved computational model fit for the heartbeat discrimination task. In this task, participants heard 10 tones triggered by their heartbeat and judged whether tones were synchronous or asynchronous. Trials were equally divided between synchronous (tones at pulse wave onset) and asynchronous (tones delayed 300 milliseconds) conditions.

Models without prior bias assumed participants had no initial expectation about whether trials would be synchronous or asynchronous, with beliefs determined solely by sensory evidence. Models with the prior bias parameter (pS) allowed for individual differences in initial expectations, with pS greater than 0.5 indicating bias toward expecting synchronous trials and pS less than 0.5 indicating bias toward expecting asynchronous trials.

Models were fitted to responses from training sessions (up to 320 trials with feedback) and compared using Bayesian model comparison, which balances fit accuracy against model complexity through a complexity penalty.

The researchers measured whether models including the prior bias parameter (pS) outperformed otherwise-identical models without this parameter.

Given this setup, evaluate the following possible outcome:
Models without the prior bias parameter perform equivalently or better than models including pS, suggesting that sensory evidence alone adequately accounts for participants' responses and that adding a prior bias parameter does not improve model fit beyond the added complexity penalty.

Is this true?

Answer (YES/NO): NO